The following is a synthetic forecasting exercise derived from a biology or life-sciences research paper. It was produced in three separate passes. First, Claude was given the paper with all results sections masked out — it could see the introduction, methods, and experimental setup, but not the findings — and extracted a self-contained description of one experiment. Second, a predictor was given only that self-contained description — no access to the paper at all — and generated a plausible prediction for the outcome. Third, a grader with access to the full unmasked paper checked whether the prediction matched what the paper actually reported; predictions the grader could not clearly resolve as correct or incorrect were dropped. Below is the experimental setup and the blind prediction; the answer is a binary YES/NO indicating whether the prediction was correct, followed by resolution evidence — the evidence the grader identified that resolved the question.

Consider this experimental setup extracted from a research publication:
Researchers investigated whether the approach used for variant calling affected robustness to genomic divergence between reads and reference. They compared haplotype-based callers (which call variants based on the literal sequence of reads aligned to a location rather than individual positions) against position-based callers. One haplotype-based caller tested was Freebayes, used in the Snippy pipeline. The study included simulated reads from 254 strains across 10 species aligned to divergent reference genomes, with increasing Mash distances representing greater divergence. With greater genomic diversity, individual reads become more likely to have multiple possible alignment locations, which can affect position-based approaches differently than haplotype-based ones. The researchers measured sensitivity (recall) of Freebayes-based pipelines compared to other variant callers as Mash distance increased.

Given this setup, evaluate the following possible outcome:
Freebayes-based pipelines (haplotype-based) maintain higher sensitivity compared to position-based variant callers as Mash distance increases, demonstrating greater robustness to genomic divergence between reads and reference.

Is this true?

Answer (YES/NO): YES